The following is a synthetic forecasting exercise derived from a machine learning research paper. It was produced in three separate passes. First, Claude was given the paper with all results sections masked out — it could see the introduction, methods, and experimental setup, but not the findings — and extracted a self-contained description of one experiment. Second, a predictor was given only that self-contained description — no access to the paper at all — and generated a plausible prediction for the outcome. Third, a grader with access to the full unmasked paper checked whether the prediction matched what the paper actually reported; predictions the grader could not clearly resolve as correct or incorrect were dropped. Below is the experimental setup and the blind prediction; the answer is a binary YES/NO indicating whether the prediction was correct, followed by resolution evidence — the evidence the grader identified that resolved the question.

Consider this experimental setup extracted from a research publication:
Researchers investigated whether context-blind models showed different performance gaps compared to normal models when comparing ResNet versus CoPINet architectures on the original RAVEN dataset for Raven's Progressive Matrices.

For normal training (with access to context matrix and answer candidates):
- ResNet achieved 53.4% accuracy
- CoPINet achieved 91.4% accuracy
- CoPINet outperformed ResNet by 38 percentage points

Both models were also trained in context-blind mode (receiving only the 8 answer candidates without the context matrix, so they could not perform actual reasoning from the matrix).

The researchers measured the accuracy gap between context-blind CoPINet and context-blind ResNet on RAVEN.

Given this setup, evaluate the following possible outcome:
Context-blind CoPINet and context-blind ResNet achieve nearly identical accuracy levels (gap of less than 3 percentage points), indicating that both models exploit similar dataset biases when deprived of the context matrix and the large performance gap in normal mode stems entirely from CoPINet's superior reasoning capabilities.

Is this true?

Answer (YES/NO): NO